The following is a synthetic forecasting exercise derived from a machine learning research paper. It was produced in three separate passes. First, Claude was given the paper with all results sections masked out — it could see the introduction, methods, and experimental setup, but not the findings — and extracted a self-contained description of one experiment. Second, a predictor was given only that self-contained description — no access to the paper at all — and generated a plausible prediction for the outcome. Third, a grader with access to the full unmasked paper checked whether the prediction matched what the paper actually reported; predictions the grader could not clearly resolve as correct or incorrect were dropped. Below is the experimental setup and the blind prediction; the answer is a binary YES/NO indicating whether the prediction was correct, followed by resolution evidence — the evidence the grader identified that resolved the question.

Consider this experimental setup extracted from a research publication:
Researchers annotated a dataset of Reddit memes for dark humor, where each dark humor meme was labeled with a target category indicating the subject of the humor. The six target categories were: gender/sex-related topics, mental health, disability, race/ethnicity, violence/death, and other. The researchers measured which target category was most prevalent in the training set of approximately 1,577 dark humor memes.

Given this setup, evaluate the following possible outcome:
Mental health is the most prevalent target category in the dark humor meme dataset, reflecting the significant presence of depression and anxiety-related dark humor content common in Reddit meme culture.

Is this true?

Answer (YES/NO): NO